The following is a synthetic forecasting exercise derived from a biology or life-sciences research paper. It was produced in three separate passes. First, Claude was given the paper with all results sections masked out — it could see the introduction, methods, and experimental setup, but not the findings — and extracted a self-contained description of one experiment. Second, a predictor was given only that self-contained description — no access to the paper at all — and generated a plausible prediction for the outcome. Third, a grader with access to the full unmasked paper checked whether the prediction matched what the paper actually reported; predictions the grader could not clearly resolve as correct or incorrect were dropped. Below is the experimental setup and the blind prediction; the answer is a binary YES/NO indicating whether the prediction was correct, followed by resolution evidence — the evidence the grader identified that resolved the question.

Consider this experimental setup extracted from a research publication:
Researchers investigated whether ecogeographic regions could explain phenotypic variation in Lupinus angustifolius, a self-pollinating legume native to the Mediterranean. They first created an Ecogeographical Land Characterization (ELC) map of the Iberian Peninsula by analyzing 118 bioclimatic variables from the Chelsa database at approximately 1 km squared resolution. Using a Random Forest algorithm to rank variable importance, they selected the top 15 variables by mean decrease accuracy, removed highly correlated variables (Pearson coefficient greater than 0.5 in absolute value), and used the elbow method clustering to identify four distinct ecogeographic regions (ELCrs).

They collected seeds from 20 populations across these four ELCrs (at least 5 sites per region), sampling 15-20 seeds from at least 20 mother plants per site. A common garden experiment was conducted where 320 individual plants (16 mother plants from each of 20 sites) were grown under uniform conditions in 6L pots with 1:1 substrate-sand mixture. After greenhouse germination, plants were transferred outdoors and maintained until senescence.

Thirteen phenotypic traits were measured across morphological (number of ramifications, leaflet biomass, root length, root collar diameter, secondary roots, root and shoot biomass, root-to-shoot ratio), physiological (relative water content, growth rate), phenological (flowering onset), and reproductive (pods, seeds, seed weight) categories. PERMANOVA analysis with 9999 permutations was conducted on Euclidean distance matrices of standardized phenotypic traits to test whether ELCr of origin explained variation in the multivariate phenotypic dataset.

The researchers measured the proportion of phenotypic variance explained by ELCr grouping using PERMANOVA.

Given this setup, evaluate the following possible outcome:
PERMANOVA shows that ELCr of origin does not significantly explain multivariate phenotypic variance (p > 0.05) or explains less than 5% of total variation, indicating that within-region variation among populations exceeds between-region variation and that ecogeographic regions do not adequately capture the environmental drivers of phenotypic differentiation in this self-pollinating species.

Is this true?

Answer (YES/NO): NO